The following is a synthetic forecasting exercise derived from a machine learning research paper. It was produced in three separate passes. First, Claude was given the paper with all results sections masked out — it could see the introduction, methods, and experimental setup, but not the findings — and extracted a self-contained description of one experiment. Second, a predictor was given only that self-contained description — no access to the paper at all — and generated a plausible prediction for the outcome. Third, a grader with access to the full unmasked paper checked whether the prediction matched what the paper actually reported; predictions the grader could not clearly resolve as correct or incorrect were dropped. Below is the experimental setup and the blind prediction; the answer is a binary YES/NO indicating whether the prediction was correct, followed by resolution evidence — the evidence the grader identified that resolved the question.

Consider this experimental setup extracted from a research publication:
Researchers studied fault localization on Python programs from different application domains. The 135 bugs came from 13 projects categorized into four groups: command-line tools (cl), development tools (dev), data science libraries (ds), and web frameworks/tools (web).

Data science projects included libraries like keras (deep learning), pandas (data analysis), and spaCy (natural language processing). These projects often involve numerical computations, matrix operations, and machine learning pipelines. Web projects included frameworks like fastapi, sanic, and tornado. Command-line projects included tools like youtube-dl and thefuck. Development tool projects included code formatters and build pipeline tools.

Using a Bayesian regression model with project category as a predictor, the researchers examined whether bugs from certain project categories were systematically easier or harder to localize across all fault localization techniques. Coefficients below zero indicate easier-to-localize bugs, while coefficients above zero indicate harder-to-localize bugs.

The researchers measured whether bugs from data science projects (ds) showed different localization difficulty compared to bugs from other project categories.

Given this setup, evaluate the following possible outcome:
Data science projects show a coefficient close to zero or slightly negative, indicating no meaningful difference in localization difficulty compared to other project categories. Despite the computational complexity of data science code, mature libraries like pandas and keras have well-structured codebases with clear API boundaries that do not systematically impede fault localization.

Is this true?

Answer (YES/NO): NO